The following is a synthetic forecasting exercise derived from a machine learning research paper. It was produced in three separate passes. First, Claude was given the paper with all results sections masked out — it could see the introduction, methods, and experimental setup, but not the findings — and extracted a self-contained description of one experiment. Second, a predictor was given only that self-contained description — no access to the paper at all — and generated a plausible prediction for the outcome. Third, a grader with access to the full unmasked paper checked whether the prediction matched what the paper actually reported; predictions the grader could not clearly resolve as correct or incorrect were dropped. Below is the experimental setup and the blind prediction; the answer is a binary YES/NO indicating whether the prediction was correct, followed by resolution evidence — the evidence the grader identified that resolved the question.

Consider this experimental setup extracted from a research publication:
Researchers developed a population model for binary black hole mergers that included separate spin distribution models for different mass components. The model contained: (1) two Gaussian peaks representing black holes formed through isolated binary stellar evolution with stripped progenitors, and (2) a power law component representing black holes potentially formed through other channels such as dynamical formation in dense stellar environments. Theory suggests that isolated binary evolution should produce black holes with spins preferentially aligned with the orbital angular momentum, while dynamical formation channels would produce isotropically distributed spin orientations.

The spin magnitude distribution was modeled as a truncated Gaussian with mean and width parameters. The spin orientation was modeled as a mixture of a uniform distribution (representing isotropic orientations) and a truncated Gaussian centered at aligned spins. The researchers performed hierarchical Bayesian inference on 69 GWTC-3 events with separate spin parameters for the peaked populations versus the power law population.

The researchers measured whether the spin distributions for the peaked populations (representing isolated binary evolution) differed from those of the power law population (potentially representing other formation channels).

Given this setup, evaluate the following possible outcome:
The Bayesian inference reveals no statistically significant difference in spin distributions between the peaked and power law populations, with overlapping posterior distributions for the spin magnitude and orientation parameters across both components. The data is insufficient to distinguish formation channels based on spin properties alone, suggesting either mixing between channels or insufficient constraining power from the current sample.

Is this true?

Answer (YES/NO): NO